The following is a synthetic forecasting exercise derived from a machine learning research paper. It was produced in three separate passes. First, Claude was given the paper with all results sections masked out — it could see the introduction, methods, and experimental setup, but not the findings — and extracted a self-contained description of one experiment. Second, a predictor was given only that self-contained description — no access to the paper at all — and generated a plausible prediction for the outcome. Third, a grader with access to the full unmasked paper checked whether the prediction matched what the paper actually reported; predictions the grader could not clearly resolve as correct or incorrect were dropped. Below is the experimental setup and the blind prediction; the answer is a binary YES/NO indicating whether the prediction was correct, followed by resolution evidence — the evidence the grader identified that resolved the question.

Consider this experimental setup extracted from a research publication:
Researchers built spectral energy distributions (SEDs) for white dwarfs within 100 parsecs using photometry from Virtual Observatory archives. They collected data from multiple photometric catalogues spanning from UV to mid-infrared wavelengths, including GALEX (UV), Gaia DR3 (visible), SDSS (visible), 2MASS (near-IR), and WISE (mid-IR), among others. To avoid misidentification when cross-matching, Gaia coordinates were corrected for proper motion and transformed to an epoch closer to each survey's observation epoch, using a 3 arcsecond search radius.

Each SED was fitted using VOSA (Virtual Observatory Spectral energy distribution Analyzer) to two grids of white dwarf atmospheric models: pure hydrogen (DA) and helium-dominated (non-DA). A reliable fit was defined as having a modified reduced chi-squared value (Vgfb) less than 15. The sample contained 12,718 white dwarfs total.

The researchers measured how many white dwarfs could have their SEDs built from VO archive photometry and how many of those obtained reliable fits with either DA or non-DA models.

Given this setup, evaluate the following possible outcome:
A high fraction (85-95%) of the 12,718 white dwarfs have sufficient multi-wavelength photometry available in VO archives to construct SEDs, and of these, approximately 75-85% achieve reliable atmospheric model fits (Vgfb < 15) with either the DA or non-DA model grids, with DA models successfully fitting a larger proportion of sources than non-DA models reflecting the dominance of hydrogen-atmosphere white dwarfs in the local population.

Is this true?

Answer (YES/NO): NO